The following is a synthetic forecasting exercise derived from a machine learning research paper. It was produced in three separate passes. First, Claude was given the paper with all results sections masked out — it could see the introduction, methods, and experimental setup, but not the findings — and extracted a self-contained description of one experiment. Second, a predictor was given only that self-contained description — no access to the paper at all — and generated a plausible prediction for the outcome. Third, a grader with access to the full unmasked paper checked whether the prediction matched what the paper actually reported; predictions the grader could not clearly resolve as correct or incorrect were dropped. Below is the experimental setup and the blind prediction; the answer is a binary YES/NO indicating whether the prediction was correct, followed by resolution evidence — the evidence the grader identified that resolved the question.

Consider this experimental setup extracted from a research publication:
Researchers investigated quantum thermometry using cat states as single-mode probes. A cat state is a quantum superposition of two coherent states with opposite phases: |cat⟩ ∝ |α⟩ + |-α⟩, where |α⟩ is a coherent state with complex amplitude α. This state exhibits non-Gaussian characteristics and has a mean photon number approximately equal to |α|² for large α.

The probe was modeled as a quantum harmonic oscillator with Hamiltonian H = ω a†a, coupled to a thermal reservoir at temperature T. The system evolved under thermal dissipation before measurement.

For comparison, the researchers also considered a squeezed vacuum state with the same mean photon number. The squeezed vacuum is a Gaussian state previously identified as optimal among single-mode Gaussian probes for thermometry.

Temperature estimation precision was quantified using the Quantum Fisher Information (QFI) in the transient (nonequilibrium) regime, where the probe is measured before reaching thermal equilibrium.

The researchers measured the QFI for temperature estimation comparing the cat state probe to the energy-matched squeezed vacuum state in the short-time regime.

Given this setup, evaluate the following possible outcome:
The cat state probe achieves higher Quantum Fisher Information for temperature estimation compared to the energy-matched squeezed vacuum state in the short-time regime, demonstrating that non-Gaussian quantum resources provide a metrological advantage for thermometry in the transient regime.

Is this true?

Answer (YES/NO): YES